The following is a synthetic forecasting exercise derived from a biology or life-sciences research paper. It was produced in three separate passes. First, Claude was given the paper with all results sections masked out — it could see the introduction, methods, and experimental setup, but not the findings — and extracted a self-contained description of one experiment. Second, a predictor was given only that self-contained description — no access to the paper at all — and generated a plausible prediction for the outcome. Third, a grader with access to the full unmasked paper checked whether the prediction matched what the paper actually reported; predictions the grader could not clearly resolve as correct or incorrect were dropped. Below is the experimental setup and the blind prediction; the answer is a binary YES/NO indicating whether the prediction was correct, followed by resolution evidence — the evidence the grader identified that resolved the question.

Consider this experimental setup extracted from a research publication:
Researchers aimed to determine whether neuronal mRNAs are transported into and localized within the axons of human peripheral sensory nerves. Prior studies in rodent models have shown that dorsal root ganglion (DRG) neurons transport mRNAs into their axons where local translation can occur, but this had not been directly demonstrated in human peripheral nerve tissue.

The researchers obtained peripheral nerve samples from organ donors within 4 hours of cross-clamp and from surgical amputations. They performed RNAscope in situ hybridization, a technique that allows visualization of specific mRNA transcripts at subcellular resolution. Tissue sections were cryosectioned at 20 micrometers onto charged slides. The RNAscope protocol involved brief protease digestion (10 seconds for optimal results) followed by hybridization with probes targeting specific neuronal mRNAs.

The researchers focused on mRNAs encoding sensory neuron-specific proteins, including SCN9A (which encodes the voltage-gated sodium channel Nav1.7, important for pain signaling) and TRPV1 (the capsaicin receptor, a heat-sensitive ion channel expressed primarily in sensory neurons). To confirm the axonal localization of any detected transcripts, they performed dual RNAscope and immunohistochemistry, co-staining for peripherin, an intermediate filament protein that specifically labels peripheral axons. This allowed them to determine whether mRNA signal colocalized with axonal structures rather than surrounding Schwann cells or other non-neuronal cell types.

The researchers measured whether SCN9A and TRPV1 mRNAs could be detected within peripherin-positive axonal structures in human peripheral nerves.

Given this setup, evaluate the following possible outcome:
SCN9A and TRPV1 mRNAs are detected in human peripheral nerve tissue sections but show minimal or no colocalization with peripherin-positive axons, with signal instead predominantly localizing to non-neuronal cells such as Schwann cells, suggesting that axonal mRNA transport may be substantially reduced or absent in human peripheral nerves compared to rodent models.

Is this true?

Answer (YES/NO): NO